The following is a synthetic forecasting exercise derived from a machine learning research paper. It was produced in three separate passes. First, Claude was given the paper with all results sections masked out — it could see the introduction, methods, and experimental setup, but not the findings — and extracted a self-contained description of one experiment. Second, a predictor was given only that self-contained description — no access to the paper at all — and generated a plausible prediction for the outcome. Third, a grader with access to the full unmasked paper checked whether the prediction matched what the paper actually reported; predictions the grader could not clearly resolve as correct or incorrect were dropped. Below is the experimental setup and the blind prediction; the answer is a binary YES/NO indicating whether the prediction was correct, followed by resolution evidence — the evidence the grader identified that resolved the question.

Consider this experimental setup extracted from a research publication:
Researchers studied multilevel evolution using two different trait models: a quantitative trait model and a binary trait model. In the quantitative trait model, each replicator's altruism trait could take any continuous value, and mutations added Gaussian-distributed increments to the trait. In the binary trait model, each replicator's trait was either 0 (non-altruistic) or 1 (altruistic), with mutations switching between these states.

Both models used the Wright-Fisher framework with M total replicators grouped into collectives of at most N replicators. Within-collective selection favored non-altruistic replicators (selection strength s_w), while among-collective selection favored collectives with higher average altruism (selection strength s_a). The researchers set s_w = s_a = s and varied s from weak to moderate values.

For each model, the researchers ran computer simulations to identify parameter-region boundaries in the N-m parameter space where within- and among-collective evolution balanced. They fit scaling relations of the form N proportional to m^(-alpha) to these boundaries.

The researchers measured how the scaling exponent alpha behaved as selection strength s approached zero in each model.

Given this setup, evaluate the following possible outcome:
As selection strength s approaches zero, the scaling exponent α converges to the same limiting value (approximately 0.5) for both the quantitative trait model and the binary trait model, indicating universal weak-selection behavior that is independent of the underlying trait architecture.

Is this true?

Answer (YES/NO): NO